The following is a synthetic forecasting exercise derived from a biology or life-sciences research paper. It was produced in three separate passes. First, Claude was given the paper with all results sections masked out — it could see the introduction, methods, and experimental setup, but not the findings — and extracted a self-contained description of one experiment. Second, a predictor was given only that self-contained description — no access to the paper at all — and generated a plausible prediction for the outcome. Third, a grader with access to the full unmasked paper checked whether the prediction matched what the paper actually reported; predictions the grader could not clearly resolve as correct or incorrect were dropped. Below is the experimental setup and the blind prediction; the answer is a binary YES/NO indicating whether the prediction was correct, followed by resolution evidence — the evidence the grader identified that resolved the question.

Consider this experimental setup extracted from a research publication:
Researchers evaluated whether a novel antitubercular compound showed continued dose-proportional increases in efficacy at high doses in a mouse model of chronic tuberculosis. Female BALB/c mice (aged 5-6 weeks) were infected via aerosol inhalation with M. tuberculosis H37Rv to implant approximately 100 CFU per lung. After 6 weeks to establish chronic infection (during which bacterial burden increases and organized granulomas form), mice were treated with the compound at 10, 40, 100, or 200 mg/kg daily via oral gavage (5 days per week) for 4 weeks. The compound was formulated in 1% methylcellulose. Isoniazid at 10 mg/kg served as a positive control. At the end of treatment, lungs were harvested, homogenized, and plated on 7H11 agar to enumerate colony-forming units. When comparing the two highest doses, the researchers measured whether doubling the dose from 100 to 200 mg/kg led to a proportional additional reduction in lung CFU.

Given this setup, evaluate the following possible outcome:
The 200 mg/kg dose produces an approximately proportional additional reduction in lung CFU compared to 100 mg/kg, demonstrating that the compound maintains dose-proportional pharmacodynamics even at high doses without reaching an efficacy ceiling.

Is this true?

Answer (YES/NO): NO